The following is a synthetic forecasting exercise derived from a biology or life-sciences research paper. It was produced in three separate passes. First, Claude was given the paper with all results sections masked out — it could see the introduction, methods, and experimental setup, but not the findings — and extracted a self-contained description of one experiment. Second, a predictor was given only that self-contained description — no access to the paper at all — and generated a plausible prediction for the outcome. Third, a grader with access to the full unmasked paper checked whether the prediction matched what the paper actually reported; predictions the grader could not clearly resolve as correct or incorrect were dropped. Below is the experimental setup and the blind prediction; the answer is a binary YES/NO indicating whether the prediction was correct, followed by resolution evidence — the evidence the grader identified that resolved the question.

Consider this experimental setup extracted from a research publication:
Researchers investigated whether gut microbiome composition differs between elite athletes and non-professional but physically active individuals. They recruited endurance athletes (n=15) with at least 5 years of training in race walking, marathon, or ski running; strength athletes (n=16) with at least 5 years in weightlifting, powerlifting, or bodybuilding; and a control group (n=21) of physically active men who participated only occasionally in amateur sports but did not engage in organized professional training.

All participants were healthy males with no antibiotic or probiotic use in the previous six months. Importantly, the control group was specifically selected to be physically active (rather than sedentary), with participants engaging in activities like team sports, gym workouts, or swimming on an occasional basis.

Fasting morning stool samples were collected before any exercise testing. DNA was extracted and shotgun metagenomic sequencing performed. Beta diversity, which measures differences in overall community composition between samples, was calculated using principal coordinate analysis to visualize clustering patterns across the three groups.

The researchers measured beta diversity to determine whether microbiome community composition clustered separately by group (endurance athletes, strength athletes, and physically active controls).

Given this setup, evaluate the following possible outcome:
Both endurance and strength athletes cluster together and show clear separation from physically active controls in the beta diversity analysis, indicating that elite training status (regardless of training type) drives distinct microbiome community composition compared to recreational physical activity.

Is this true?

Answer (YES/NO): NO